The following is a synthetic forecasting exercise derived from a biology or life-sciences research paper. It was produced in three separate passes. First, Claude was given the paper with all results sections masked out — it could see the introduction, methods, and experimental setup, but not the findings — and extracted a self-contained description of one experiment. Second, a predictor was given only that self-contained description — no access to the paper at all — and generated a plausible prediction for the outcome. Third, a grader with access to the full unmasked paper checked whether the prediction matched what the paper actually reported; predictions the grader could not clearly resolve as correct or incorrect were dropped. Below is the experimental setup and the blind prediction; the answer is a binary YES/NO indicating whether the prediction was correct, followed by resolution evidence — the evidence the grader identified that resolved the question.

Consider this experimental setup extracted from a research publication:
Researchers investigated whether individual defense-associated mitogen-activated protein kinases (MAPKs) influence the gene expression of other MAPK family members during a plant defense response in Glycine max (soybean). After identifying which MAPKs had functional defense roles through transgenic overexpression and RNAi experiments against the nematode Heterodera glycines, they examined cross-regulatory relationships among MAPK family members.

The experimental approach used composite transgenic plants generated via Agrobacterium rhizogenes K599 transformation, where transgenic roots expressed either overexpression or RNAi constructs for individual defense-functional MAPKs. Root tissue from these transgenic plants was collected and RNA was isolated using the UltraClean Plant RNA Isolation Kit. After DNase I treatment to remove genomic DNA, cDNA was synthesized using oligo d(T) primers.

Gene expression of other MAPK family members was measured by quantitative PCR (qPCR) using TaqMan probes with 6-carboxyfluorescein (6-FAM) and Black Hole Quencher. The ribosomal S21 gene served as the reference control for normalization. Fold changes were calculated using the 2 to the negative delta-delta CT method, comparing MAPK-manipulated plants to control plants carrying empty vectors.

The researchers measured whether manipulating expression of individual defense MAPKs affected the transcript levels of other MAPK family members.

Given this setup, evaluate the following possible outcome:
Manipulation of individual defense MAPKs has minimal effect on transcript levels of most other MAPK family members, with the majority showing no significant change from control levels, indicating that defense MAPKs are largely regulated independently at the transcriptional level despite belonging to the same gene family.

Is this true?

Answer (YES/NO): NO